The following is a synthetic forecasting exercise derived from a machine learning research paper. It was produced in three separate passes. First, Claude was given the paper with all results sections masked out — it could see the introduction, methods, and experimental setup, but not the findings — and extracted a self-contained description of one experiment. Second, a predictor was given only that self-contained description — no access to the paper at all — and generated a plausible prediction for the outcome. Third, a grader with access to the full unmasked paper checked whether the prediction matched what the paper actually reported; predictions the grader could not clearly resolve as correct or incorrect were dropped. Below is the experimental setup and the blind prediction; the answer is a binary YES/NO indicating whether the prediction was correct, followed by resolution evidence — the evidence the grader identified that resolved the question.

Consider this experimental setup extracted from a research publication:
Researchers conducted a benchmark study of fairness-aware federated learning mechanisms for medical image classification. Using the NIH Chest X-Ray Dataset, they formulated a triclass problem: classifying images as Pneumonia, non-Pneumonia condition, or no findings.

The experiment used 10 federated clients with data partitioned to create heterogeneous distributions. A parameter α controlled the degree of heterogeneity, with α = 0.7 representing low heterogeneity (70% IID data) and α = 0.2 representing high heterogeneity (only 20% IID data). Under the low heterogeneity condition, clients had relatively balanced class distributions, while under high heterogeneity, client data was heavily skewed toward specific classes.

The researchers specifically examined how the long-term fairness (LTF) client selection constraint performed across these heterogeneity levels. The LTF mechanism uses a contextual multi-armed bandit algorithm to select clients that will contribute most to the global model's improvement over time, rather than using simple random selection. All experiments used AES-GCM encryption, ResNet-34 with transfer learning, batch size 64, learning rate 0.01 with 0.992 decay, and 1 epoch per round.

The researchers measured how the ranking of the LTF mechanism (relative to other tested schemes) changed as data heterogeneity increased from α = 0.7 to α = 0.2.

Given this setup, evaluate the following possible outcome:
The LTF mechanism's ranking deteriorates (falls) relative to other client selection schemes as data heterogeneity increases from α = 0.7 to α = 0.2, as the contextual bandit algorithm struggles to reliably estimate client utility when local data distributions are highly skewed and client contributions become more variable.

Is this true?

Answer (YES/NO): YES